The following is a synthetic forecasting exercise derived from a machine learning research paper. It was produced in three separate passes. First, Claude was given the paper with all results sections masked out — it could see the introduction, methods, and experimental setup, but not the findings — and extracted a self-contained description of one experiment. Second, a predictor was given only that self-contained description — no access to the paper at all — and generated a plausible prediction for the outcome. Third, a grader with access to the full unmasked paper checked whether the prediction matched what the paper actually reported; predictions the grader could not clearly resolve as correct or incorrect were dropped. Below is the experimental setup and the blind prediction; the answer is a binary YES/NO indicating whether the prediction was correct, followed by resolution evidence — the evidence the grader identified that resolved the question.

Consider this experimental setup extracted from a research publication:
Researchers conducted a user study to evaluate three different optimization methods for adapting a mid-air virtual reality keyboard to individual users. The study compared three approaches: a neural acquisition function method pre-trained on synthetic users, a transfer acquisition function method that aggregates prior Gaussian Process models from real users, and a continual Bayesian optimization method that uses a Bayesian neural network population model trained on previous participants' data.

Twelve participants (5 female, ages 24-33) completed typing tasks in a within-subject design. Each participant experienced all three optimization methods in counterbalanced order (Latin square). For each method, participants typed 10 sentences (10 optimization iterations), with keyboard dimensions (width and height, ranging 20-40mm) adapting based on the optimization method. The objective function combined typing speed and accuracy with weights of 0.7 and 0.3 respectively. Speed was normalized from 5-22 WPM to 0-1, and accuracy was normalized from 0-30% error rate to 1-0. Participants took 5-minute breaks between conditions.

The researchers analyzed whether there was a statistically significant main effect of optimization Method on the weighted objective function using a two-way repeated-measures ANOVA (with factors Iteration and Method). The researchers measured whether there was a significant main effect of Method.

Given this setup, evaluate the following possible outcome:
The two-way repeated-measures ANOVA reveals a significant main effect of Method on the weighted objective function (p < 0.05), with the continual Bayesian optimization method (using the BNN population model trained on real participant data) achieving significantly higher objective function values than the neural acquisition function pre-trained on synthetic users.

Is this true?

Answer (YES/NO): NO